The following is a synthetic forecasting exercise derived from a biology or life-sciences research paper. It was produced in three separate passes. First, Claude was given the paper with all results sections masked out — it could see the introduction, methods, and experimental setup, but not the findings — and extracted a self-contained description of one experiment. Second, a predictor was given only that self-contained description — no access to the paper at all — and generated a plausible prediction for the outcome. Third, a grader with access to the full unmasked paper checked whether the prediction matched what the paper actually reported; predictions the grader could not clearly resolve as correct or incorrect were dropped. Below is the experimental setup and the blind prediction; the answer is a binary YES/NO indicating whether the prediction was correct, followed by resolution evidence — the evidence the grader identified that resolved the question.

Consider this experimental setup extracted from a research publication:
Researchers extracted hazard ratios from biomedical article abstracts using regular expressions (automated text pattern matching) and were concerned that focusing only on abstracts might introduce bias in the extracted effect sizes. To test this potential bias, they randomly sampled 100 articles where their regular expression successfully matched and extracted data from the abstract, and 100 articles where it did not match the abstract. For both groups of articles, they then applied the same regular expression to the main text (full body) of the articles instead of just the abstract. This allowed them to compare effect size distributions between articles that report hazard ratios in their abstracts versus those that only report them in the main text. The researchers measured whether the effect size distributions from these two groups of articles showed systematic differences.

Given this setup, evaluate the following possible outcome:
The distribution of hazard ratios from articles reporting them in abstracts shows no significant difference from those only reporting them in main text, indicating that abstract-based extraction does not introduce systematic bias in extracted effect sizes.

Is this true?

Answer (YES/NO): YES